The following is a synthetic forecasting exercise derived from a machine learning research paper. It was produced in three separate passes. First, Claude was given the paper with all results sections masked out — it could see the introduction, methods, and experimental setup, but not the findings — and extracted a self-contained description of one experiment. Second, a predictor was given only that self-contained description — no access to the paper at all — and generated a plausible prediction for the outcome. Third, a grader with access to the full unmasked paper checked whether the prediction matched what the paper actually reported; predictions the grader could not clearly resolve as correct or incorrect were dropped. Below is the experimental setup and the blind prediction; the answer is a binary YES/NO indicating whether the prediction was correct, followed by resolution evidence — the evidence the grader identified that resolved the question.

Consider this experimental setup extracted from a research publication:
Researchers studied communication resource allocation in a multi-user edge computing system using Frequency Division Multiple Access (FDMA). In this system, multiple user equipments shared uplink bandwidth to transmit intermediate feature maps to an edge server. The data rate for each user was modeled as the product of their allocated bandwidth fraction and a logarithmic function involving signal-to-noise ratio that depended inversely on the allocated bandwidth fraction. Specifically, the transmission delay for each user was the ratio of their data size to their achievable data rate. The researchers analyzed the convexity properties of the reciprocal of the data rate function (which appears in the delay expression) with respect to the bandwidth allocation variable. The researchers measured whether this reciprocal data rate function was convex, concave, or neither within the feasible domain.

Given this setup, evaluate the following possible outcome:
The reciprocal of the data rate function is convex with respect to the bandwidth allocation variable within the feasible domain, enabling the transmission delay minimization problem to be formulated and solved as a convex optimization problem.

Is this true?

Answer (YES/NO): YES